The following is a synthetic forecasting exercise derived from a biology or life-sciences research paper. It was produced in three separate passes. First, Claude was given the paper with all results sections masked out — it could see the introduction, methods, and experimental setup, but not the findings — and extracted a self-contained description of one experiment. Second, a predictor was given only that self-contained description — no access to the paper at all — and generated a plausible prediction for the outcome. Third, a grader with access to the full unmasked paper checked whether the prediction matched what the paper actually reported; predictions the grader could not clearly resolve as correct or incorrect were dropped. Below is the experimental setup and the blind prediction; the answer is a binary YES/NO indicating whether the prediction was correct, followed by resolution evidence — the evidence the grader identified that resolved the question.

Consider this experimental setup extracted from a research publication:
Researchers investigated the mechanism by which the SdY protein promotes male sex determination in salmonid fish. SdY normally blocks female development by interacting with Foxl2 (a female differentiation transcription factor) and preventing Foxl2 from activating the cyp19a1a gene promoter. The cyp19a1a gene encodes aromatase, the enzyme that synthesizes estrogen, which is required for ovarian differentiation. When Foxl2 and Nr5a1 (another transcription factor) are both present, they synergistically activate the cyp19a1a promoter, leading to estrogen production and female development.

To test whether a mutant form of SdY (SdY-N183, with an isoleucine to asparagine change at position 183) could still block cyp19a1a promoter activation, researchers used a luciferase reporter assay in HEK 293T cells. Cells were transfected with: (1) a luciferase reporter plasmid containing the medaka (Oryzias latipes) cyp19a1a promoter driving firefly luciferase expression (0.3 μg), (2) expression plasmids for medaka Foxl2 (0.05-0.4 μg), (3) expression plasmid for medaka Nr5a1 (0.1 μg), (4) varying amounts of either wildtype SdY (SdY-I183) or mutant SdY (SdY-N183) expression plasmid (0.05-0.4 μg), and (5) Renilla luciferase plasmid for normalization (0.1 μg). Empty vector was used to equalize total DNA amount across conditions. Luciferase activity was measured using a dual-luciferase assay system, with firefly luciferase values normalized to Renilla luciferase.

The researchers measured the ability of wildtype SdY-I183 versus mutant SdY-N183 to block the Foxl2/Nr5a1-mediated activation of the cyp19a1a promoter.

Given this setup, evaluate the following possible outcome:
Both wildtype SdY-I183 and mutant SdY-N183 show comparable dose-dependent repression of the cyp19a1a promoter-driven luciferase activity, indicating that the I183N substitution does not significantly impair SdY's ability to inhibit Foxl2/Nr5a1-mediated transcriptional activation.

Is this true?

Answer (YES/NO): NO